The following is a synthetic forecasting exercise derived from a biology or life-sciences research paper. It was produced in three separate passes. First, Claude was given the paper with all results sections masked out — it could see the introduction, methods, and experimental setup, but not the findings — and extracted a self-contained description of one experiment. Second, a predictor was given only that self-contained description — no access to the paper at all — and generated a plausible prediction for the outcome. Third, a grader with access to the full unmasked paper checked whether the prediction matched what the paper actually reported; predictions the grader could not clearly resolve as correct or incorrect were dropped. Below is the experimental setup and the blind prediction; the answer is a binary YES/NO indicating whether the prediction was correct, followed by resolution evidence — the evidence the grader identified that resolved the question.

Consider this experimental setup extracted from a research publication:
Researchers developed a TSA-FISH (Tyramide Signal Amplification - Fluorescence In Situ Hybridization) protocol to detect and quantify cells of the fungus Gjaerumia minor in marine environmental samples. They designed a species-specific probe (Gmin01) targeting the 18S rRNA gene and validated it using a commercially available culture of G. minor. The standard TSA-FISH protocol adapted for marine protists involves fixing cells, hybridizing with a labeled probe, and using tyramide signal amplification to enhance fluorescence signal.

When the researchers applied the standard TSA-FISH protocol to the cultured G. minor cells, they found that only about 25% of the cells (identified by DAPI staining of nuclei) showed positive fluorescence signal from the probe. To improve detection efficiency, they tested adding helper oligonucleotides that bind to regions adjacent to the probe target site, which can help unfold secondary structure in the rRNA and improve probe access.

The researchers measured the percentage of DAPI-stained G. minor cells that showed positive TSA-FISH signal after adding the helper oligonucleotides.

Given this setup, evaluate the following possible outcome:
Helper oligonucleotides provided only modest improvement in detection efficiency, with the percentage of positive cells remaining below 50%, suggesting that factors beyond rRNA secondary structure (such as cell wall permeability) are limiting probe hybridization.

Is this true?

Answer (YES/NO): NO